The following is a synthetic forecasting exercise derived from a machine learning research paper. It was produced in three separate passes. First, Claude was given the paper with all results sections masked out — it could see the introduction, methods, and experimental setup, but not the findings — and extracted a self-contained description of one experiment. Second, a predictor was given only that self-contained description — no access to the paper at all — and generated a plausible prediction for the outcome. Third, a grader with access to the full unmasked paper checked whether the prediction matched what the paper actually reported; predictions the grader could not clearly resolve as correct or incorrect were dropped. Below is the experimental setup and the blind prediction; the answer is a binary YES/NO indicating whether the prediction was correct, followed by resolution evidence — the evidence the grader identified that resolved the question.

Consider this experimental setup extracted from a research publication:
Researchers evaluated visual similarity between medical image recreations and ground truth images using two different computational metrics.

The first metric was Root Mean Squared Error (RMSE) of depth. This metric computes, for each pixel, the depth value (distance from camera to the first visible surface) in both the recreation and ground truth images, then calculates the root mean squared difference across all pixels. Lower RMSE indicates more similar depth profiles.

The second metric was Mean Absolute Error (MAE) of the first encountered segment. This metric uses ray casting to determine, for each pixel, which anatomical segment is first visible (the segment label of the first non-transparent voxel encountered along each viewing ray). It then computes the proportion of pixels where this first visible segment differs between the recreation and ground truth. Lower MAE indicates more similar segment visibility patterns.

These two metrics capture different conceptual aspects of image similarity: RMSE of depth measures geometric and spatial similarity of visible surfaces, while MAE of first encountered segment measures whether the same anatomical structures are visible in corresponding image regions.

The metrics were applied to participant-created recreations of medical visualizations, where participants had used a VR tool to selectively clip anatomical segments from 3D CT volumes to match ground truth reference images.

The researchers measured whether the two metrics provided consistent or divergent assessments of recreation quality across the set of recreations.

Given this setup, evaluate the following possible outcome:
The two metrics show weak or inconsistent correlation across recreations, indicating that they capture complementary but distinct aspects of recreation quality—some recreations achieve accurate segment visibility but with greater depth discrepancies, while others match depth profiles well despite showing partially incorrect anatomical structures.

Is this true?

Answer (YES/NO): NO